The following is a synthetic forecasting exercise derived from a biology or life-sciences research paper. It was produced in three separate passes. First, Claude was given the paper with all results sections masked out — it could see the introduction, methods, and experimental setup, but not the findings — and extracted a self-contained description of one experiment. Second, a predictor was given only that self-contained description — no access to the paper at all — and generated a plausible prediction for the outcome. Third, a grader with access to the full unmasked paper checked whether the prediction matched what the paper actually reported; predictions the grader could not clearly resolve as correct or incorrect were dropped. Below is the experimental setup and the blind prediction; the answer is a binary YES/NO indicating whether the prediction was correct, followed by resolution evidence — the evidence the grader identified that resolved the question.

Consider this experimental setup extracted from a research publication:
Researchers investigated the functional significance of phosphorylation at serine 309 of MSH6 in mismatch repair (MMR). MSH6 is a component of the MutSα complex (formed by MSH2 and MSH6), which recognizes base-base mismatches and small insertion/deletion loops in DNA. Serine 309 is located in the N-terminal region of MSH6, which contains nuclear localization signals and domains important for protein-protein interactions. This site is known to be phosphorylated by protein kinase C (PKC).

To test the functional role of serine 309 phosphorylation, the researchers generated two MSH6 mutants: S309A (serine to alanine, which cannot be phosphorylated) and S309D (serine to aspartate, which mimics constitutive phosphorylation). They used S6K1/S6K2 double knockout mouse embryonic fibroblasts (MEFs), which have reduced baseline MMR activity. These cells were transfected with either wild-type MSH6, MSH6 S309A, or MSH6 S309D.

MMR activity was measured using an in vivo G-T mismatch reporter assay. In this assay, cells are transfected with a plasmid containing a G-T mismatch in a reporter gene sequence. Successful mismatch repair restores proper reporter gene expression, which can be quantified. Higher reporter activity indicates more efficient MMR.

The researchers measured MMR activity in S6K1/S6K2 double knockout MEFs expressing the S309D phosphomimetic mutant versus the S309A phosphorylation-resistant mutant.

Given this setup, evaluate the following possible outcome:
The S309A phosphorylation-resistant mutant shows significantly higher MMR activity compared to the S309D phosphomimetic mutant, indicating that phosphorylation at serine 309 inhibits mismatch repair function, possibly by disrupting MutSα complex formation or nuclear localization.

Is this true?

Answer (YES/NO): NO